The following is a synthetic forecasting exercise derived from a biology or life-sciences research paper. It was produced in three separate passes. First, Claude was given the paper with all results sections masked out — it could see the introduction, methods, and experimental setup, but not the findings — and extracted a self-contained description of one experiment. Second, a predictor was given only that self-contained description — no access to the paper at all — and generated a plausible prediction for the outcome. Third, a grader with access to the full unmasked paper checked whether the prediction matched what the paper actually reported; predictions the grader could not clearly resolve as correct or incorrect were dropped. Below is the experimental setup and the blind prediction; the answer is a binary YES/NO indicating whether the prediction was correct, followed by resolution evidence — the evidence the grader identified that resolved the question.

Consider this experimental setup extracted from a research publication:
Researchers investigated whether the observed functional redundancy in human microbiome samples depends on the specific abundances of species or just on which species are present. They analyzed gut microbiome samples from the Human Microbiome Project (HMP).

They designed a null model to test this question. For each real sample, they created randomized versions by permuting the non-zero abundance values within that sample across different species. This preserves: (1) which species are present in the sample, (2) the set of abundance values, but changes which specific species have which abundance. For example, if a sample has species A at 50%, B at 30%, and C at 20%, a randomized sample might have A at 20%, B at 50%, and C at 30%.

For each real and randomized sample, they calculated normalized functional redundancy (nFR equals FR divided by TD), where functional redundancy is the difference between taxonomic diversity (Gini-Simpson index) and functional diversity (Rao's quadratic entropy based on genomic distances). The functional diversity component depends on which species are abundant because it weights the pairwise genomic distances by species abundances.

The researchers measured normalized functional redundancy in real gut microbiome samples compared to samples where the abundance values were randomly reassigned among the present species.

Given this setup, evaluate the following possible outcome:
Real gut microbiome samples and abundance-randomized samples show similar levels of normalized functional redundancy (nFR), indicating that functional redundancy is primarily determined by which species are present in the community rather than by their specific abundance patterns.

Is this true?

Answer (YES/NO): YES